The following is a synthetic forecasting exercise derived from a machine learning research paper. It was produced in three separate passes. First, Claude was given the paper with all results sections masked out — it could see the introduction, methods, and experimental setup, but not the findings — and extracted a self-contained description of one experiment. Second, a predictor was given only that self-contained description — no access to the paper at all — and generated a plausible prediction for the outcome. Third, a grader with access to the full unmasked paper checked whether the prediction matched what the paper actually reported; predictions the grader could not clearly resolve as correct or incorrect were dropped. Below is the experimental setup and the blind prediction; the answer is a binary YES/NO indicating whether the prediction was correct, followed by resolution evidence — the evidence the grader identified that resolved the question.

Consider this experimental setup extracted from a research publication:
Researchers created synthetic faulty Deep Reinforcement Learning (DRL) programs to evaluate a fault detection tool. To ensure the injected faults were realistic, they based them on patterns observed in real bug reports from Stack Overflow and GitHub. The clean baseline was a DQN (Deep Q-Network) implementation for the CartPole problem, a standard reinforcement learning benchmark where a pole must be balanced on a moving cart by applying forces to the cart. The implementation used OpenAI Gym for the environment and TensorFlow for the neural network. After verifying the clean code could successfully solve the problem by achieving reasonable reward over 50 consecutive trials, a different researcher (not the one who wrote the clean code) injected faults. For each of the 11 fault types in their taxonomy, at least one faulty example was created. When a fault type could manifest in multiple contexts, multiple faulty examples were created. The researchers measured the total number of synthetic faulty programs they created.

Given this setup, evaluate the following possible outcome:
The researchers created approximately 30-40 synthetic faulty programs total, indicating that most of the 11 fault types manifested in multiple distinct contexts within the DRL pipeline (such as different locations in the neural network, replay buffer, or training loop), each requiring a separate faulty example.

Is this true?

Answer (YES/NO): NO